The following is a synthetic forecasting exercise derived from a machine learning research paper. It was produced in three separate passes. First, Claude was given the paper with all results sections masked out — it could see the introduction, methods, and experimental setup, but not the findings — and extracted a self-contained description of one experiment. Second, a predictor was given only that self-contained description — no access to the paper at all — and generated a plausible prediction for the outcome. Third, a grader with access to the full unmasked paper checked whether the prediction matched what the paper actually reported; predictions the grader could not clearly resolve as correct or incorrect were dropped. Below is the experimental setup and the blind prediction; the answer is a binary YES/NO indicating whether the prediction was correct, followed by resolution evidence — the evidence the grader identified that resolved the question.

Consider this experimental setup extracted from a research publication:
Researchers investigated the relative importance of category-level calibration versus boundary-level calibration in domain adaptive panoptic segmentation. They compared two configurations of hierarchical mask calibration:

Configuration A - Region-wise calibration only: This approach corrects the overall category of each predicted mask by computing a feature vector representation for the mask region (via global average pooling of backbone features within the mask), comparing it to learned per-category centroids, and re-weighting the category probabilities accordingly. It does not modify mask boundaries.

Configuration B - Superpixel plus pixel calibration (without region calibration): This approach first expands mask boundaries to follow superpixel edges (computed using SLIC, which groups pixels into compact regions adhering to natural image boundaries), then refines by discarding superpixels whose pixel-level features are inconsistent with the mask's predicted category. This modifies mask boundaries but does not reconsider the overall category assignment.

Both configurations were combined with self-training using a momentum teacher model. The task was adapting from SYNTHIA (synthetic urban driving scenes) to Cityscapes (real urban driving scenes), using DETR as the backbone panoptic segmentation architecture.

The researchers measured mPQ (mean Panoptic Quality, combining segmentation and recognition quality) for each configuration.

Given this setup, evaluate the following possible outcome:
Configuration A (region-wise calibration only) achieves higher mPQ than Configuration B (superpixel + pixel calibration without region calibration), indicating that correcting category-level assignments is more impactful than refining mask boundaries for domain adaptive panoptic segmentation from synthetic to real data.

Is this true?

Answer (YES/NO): YES